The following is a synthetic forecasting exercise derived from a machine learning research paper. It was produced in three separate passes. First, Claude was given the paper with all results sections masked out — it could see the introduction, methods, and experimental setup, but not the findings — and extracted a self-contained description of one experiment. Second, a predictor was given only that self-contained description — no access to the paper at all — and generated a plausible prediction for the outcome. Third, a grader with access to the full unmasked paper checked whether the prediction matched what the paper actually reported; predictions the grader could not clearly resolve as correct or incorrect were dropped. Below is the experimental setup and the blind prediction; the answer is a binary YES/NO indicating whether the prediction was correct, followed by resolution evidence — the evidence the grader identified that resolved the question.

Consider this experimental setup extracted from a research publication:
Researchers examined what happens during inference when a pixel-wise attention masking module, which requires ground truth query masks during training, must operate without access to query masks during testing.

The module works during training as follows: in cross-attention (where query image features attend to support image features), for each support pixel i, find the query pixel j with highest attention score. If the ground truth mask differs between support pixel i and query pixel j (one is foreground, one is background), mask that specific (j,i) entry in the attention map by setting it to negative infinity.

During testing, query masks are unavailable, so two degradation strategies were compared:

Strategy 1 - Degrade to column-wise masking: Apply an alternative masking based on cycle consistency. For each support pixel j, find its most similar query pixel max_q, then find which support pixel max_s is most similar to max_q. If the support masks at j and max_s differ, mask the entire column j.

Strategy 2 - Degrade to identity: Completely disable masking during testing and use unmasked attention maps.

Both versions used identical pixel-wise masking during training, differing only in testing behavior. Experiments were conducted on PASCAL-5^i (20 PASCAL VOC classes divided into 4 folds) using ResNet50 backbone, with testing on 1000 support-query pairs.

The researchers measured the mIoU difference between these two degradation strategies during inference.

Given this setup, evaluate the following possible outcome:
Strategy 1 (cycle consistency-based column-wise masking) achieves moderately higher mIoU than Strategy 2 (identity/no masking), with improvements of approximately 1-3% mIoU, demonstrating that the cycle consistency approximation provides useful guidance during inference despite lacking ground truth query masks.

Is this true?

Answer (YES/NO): NO